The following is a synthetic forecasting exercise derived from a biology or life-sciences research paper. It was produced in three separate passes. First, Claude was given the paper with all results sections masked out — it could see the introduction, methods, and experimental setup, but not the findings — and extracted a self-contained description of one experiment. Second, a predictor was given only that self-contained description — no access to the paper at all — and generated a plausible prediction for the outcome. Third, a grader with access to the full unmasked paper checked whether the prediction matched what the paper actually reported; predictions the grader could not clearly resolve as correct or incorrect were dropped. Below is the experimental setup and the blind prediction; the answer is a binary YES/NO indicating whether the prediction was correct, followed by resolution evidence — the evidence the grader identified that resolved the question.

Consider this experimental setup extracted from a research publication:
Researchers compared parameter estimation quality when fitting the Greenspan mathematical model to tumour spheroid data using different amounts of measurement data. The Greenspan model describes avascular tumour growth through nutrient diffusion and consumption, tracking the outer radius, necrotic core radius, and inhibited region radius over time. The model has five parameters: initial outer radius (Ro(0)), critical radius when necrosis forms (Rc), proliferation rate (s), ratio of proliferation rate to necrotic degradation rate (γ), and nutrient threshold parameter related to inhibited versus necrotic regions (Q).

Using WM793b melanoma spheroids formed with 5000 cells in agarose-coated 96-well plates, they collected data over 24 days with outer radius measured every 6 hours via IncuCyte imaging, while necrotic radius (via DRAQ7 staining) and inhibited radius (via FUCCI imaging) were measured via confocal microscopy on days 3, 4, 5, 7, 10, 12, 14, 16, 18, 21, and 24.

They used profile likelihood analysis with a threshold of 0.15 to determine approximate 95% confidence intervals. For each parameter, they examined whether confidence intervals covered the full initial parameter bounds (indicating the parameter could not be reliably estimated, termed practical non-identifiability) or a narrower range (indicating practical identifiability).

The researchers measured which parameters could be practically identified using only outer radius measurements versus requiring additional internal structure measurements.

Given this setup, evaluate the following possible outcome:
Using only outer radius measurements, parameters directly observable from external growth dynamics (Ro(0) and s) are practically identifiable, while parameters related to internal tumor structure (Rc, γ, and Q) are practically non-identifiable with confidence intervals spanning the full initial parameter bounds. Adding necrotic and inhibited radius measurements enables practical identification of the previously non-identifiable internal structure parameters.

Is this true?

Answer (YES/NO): NO